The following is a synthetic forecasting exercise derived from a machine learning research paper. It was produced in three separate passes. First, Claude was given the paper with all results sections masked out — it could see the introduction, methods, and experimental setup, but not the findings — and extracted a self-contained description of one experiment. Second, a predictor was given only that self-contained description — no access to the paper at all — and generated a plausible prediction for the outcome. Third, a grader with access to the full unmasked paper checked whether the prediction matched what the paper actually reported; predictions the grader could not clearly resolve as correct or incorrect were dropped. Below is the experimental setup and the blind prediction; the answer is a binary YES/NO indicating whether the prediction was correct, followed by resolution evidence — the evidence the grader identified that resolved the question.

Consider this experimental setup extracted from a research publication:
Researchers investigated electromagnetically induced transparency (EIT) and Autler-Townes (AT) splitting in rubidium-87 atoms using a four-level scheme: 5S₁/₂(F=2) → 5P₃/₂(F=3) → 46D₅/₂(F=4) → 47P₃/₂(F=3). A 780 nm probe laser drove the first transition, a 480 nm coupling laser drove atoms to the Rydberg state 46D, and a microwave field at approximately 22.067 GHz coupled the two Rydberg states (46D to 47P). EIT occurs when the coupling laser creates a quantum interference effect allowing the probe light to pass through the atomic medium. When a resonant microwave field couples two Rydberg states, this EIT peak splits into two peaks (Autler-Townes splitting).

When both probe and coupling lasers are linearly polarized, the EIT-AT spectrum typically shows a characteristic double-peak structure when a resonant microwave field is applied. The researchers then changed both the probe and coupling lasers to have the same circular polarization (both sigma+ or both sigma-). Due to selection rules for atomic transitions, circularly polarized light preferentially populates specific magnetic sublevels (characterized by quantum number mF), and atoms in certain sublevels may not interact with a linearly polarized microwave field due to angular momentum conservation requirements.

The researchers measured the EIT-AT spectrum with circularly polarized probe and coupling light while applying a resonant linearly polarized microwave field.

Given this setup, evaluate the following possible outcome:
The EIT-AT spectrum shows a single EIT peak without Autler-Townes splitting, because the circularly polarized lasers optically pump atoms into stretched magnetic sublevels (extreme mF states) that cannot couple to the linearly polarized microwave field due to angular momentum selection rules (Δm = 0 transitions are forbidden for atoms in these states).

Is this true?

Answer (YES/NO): NO